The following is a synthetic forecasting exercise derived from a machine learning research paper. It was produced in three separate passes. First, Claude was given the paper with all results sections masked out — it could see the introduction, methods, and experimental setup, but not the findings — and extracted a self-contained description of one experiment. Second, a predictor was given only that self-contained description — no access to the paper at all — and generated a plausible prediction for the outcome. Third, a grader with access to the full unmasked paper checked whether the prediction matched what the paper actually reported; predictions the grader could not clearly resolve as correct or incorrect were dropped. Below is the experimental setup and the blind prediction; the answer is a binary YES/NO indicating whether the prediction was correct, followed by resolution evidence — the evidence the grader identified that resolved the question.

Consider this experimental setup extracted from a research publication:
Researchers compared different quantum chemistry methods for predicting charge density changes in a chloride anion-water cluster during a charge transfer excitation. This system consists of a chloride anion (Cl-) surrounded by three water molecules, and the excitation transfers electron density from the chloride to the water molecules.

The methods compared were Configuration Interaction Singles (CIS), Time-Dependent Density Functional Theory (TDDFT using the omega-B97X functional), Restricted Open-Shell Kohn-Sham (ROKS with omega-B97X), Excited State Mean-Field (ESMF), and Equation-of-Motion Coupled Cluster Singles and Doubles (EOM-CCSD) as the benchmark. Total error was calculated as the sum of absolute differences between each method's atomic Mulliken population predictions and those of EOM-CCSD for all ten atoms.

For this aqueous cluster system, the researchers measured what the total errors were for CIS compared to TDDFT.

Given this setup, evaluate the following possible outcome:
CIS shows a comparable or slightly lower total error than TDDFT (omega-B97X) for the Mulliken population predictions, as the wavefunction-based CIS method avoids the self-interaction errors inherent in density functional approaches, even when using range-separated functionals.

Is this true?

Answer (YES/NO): NO